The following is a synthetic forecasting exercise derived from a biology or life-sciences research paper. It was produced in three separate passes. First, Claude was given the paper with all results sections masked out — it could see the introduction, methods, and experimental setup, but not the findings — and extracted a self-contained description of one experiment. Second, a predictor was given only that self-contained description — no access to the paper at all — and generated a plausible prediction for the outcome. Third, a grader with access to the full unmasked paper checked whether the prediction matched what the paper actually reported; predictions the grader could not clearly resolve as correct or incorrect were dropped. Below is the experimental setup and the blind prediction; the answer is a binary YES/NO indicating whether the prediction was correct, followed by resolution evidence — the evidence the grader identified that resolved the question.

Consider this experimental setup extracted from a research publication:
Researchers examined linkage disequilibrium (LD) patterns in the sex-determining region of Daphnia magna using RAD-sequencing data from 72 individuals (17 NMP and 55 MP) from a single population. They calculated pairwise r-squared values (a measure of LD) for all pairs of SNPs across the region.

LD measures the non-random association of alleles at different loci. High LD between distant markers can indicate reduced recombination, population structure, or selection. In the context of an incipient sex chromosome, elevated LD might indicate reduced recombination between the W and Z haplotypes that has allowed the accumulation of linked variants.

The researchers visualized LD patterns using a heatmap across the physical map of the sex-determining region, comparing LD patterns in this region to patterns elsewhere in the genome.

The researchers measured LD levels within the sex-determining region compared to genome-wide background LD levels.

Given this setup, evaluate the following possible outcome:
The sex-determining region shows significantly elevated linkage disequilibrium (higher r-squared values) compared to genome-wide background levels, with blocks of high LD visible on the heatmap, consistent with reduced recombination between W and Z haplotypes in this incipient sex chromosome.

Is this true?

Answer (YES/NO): YES